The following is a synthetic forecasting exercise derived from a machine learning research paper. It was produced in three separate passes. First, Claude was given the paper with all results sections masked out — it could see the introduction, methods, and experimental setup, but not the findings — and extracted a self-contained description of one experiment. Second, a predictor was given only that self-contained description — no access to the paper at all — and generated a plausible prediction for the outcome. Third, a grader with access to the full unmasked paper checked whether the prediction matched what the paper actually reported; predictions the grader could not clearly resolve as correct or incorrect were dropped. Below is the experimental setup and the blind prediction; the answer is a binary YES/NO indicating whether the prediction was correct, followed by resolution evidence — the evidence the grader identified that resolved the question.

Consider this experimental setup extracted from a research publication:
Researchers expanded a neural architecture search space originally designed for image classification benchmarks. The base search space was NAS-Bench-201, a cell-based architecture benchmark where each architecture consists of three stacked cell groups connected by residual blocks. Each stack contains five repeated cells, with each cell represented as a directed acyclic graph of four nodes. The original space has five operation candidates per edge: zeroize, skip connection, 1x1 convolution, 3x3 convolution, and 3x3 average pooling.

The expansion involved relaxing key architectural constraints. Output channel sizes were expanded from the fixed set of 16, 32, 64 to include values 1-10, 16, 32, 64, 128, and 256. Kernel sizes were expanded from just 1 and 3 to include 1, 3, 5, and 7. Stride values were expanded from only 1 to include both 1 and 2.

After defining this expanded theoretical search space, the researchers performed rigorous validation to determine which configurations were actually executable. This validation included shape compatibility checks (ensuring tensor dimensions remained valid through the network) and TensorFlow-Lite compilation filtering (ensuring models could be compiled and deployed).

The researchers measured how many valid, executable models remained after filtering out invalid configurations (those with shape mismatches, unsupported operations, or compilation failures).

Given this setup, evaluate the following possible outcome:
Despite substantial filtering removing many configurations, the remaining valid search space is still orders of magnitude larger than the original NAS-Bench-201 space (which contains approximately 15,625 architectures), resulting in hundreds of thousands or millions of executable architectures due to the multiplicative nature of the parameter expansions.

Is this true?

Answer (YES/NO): YES